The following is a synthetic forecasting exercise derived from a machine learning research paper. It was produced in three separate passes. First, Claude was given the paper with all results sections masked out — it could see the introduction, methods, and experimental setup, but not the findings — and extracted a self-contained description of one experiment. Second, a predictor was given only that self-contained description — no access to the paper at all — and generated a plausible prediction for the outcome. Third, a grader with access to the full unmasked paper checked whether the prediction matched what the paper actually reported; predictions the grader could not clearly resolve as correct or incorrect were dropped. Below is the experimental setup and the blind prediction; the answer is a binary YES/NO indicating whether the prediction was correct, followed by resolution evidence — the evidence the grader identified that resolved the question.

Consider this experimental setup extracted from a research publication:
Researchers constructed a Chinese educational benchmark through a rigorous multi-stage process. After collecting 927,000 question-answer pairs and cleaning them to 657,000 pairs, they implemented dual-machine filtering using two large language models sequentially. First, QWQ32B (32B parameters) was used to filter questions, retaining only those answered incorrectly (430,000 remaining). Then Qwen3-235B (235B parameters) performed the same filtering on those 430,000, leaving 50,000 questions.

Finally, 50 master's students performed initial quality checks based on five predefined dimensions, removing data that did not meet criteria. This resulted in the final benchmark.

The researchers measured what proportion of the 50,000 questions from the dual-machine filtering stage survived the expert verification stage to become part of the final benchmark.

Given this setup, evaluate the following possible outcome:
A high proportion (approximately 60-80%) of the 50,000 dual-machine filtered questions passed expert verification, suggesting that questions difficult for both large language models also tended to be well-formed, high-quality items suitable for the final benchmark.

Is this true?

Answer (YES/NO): NO